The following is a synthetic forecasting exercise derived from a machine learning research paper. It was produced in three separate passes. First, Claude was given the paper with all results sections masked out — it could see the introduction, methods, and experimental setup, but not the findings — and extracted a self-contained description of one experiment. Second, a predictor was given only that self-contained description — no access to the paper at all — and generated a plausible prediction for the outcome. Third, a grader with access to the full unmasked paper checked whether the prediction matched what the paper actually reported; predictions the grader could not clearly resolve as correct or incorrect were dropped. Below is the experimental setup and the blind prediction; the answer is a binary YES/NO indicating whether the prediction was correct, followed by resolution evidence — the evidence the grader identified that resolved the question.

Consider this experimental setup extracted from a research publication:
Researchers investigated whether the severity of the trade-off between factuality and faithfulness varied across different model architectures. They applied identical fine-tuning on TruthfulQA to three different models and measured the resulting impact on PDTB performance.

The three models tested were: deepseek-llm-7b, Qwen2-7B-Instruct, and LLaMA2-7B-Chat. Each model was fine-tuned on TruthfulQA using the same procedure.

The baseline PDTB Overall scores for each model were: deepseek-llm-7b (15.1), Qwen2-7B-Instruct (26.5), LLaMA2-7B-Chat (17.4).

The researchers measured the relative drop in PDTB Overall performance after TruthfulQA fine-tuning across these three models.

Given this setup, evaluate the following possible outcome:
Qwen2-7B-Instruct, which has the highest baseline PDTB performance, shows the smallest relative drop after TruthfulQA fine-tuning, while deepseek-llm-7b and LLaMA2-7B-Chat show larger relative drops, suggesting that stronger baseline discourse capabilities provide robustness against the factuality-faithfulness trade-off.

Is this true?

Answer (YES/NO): NO